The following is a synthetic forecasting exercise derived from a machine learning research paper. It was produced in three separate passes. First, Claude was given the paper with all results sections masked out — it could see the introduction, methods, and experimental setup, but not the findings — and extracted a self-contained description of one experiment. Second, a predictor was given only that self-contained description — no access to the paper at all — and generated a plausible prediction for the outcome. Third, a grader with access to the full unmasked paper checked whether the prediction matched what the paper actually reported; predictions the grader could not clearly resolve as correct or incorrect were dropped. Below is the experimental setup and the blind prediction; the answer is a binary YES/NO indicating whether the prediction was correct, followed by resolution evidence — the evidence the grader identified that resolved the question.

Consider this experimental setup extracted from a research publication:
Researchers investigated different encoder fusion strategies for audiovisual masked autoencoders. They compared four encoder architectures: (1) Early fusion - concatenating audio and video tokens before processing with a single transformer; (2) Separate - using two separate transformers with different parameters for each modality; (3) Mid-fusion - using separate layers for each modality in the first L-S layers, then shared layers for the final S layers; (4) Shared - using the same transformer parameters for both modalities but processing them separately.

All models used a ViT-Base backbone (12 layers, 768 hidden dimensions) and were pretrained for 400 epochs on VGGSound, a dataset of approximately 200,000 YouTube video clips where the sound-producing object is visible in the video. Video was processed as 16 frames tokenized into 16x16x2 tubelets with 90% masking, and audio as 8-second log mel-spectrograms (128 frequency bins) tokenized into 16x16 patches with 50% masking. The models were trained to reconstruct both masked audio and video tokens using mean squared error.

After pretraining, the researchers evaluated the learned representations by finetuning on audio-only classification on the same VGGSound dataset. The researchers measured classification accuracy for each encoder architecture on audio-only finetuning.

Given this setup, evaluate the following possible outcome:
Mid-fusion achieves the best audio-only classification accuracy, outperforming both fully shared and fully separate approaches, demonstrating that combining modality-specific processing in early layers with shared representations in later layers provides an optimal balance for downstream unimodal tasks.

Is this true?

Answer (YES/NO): NO